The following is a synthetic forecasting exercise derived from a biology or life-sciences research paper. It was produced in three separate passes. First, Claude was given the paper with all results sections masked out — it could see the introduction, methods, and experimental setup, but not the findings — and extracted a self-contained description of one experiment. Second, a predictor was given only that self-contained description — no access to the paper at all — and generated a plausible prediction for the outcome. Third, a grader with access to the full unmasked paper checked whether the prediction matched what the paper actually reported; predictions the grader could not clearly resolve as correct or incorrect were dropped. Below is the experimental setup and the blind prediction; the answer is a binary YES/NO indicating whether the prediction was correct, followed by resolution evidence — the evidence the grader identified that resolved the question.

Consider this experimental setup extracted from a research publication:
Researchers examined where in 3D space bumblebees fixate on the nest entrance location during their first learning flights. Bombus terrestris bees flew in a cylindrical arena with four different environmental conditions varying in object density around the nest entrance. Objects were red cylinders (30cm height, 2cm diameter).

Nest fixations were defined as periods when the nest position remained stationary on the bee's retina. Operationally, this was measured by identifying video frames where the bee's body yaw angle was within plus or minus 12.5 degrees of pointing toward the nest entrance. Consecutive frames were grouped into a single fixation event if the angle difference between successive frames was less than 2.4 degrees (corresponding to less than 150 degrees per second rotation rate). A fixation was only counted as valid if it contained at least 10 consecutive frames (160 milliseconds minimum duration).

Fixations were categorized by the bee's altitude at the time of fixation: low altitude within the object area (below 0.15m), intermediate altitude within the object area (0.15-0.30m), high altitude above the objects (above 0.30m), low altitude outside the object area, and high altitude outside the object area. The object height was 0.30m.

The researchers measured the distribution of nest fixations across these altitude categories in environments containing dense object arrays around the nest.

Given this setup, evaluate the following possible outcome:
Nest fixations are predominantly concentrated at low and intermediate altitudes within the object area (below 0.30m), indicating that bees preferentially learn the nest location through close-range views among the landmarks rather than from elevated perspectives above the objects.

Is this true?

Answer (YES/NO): NO